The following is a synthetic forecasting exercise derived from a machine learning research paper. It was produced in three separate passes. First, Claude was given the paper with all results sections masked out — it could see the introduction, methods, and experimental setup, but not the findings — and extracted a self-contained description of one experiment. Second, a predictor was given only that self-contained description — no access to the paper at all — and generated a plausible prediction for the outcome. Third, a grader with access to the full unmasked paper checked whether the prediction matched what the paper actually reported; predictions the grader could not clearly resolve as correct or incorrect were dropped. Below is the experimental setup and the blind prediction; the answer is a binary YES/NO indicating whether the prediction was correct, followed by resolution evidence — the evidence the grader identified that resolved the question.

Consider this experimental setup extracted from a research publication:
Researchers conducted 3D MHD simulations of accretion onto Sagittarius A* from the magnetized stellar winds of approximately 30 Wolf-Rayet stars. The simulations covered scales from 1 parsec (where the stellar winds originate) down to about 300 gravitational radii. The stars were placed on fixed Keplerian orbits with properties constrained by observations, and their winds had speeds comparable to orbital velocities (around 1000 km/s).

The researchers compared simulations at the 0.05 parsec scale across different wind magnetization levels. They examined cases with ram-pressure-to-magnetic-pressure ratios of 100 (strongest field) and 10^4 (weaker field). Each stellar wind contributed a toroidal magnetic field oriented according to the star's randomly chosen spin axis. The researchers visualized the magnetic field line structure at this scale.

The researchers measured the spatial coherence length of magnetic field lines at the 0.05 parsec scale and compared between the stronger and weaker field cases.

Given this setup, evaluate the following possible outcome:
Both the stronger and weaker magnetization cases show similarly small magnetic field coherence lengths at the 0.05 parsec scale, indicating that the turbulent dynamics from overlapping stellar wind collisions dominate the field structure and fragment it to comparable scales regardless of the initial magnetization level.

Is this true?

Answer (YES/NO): NO